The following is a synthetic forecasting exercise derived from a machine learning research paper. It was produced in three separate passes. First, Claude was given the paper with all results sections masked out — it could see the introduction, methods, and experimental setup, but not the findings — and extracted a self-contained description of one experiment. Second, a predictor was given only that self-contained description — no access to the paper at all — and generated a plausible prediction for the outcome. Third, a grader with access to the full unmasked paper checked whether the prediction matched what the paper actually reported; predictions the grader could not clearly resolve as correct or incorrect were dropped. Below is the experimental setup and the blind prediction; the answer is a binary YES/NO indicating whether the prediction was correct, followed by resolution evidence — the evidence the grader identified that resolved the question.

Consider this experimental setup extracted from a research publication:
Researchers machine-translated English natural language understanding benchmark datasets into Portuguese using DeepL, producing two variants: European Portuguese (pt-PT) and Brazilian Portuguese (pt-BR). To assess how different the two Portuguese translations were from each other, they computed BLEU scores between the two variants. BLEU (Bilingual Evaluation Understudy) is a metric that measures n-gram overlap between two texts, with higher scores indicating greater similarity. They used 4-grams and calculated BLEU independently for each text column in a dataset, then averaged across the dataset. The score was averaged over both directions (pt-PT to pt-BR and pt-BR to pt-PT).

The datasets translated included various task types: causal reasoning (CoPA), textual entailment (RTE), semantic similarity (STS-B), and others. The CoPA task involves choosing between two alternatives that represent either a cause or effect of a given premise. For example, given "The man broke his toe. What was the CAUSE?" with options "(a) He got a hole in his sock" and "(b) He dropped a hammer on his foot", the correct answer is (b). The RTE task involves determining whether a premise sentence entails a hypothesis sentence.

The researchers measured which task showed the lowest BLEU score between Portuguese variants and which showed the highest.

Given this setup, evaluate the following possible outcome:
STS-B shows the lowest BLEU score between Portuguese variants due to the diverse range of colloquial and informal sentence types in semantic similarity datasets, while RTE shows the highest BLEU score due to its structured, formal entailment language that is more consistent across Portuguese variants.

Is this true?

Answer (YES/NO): NO